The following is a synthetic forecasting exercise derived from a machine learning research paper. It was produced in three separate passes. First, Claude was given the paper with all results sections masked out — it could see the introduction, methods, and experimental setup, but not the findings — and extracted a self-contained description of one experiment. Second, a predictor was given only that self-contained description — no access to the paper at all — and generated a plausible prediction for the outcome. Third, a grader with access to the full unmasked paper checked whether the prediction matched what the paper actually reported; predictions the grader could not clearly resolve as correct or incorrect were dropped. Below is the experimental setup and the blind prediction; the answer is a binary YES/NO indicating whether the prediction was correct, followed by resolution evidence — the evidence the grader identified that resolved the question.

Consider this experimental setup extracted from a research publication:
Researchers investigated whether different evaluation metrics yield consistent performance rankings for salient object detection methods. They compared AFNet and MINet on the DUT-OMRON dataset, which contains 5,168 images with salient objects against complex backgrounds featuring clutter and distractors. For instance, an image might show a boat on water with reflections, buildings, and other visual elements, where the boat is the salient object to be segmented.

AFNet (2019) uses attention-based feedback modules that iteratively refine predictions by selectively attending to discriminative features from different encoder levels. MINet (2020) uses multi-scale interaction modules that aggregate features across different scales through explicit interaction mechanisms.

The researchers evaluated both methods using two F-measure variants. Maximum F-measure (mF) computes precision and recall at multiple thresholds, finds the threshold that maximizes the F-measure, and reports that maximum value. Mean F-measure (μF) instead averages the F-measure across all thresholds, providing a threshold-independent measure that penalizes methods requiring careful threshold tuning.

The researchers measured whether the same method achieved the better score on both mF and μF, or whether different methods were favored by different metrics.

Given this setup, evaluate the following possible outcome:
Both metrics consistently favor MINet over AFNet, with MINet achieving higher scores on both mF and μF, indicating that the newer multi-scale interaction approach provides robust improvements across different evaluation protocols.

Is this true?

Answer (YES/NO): NO